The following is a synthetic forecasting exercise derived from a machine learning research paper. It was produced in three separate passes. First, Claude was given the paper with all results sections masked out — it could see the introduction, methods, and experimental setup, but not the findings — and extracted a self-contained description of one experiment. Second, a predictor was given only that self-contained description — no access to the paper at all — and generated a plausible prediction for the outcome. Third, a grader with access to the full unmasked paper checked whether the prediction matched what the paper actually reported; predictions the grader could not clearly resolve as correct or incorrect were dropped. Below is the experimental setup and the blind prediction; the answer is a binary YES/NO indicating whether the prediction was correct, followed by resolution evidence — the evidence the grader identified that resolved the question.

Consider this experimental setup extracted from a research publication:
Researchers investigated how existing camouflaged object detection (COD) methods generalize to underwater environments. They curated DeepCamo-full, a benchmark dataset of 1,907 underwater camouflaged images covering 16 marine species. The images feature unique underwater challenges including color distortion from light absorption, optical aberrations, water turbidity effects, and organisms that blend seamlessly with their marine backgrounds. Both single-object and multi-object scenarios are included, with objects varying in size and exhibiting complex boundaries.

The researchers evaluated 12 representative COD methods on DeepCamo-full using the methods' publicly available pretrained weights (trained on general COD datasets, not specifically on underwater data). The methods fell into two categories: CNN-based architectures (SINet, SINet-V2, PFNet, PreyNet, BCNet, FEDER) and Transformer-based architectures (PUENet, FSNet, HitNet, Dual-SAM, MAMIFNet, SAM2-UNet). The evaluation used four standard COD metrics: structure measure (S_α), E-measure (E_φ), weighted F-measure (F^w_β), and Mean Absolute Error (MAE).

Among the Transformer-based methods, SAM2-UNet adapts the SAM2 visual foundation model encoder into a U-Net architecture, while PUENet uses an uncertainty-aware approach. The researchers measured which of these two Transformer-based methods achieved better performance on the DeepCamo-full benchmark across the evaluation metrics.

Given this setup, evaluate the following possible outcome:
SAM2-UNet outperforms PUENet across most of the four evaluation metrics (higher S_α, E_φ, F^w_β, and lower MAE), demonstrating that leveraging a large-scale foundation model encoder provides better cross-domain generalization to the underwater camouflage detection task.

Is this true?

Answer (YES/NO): NO